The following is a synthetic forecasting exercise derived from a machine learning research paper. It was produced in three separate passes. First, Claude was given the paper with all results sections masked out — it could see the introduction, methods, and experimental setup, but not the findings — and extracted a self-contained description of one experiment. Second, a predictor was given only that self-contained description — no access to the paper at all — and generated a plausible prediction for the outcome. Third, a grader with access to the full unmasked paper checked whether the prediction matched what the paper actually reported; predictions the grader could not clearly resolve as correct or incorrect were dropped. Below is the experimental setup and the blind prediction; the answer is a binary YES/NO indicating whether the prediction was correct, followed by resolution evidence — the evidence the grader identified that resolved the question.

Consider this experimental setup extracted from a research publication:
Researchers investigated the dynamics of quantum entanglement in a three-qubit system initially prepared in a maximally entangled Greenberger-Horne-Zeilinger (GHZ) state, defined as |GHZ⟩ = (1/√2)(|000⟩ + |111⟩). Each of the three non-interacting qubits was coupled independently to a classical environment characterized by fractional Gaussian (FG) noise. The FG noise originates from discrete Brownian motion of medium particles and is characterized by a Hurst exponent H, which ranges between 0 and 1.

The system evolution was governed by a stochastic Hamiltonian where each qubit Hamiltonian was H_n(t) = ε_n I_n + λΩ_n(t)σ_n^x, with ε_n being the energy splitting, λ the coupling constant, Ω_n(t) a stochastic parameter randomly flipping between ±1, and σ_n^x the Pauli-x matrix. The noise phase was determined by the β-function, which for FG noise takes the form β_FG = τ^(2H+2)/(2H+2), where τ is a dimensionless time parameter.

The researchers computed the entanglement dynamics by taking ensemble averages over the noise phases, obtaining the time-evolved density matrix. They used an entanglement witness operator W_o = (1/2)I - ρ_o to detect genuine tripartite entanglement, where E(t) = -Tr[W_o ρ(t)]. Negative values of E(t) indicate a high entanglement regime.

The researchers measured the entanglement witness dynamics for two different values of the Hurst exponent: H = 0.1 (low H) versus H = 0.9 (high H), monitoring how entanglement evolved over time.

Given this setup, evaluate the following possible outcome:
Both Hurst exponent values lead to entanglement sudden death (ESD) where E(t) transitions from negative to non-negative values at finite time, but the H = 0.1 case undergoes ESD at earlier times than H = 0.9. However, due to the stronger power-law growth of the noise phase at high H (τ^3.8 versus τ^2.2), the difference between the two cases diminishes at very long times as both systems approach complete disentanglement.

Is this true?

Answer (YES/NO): NO